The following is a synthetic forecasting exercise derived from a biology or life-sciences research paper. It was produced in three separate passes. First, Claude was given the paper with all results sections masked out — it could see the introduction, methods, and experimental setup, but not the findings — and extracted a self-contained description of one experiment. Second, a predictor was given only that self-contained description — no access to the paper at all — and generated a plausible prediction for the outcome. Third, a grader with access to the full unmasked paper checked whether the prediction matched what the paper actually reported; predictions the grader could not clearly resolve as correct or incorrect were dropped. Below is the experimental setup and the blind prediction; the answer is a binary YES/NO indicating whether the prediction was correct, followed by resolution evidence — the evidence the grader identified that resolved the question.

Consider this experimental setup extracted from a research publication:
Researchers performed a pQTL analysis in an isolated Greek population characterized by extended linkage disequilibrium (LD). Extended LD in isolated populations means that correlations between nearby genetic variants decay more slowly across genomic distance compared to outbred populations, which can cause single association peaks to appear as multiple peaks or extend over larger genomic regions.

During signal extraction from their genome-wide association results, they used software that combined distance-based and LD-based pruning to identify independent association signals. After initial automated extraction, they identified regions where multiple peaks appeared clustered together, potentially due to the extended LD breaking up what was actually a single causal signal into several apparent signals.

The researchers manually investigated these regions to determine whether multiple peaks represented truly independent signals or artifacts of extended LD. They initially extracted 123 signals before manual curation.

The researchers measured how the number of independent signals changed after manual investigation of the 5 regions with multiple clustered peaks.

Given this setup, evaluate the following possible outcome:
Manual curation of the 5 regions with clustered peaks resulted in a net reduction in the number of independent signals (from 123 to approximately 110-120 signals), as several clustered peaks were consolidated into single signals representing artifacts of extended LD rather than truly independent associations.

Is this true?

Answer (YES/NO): YES